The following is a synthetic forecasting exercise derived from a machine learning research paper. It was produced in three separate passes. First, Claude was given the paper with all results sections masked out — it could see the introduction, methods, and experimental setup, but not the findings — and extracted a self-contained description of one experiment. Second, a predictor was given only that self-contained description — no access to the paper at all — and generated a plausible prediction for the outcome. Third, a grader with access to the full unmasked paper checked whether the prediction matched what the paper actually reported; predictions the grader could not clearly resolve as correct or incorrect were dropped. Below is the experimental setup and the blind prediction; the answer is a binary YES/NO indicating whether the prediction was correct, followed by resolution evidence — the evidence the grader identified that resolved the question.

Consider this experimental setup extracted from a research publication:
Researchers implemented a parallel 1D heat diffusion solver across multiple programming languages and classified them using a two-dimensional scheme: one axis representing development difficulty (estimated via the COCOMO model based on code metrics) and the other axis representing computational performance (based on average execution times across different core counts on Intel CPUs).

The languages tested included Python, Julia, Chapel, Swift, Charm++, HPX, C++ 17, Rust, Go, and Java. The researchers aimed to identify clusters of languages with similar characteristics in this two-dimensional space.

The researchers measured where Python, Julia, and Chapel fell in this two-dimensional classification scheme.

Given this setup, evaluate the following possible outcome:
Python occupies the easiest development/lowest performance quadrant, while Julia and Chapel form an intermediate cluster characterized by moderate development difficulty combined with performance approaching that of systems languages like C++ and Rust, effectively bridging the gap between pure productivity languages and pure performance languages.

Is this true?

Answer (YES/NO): NO